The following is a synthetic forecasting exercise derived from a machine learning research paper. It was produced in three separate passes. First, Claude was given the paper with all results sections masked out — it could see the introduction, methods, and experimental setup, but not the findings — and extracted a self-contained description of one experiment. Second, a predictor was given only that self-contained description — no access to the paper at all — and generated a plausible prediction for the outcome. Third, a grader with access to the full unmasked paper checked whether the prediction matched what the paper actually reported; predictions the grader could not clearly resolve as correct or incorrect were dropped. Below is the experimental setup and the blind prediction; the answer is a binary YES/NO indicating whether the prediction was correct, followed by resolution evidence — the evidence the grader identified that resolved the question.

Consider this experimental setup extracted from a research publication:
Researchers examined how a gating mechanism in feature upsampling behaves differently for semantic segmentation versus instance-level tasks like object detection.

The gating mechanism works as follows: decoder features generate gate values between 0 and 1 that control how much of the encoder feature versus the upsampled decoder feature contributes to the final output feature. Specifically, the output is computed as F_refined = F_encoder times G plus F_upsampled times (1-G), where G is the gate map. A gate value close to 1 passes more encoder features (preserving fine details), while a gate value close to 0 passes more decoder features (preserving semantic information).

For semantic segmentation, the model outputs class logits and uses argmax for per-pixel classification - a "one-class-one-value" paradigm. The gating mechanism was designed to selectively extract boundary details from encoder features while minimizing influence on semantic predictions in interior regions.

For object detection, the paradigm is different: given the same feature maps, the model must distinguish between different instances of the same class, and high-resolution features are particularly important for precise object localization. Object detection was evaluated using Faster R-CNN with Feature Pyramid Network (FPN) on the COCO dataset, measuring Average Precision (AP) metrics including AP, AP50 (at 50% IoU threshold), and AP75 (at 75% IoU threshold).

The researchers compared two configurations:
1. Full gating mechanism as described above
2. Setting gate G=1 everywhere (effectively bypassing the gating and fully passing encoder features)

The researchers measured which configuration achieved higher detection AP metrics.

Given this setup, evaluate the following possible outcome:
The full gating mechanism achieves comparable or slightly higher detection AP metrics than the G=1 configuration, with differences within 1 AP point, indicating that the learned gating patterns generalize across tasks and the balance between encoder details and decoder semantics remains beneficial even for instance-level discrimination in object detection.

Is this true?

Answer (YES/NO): NO